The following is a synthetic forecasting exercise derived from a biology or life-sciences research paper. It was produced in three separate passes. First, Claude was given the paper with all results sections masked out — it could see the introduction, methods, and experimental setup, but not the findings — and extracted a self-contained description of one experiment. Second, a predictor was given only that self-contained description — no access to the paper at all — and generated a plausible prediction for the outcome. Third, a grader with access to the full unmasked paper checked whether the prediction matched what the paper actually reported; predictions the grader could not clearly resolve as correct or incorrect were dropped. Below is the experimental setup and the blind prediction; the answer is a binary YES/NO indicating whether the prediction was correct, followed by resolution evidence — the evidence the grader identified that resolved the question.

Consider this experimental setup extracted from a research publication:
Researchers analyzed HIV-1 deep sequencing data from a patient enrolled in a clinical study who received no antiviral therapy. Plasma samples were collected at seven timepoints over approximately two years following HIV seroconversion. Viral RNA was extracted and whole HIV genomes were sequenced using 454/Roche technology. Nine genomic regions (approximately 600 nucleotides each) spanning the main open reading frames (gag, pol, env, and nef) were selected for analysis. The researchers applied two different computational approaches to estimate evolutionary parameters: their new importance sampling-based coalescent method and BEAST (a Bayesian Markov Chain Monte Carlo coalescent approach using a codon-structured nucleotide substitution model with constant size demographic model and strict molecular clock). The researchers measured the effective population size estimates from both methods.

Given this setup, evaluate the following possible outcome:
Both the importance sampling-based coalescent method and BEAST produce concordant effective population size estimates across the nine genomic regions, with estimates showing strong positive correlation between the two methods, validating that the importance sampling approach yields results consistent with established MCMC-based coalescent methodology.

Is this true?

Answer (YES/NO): YES